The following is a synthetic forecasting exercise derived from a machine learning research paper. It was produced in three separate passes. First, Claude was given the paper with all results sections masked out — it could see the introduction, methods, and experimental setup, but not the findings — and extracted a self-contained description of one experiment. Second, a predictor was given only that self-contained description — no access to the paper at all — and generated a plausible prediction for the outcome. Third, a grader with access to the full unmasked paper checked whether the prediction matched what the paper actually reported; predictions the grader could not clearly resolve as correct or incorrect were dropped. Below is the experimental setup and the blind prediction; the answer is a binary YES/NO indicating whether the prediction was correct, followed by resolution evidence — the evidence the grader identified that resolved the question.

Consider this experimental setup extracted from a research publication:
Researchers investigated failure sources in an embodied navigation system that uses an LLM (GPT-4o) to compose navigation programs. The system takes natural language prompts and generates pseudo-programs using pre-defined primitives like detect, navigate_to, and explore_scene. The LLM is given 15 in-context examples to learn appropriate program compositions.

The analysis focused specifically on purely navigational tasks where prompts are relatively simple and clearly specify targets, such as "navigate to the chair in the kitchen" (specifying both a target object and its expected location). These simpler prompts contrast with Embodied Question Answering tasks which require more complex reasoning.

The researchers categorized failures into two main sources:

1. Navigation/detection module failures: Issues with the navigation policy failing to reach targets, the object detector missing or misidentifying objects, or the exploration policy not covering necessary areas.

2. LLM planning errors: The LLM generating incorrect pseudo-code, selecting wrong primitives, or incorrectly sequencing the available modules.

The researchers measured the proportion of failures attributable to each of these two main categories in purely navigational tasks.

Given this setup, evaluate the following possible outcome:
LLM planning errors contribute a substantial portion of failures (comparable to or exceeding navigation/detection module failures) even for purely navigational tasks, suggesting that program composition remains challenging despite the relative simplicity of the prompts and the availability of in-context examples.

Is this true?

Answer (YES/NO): NO